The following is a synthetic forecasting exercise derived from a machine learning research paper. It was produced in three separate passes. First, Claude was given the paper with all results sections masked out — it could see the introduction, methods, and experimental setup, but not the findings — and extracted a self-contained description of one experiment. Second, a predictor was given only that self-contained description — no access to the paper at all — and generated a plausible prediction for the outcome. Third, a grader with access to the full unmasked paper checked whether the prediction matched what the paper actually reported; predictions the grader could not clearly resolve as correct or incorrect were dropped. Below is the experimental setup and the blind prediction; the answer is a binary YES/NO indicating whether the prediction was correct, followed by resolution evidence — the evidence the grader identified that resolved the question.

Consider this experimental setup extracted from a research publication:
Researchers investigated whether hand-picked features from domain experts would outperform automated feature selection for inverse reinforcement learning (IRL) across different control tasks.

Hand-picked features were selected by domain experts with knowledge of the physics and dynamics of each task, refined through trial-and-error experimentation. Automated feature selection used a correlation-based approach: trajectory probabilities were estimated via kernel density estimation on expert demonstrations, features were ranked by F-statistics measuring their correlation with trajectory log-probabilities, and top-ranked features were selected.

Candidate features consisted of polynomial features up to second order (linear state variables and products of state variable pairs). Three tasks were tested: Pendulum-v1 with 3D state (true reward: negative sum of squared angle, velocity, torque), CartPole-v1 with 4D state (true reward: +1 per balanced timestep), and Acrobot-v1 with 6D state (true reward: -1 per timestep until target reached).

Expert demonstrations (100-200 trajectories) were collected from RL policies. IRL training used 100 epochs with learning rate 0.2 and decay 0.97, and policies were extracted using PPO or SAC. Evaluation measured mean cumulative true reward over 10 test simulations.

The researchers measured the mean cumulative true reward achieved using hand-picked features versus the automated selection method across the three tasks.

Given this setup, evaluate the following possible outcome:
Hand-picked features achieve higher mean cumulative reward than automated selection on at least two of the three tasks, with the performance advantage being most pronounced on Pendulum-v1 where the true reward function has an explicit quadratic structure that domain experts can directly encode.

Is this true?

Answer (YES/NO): NO